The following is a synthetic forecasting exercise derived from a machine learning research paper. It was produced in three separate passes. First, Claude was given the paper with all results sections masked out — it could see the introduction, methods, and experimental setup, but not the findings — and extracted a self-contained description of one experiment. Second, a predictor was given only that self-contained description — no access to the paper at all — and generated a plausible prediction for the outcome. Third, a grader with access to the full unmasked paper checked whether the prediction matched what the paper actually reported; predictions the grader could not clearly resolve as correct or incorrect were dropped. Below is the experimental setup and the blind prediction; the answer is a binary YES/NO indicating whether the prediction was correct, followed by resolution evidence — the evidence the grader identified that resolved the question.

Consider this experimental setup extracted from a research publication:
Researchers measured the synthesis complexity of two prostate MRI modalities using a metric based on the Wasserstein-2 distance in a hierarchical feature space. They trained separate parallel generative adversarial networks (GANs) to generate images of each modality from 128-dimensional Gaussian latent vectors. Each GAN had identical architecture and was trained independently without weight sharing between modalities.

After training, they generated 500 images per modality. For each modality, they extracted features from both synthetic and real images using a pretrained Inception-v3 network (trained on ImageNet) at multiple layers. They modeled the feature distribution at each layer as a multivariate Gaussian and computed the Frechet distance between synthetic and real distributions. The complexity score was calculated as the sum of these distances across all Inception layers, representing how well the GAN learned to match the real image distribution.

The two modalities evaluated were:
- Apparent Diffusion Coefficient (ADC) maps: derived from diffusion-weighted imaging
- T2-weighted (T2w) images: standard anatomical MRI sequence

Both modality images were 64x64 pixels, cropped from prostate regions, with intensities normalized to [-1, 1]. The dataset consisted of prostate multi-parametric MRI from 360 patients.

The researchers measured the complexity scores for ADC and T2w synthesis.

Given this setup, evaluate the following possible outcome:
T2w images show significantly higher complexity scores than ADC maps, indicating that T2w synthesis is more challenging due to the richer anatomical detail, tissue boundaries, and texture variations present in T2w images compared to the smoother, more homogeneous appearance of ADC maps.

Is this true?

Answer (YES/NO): YES